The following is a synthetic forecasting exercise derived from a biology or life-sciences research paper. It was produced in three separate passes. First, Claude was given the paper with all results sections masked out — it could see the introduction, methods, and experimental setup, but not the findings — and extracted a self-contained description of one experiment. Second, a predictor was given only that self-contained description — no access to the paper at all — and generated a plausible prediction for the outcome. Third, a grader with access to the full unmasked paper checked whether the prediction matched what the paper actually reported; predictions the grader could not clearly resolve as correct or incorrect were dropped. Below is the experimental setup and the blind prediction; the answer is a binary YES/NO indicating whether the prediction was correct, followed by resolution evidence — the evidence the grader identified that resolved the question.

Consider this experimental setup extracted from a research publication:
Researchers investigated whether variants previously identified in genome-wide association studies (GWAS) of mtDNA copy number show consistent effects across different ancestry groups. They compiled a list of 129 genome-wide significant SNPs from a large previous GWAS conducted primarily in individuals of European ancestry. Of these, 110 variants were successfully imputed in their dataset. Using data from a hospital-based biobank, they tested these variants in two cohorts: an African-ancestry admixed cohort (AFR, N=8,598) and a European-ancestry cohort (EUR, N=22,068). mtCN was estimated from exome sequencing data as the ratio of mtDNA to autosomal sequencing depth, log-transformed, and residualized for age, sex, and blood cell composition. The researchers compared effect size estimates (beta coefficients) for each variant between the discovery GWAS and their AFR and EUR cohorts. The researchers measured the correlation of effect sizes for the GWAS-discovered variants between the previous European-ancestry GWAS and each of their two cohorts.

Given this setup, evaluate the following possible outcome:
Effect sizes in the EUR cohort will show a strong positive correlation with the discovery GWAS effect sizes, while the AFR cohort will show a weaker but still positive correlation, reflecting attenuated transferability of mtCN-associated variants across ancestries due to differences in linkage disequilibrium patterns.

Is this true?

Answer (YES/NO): YES